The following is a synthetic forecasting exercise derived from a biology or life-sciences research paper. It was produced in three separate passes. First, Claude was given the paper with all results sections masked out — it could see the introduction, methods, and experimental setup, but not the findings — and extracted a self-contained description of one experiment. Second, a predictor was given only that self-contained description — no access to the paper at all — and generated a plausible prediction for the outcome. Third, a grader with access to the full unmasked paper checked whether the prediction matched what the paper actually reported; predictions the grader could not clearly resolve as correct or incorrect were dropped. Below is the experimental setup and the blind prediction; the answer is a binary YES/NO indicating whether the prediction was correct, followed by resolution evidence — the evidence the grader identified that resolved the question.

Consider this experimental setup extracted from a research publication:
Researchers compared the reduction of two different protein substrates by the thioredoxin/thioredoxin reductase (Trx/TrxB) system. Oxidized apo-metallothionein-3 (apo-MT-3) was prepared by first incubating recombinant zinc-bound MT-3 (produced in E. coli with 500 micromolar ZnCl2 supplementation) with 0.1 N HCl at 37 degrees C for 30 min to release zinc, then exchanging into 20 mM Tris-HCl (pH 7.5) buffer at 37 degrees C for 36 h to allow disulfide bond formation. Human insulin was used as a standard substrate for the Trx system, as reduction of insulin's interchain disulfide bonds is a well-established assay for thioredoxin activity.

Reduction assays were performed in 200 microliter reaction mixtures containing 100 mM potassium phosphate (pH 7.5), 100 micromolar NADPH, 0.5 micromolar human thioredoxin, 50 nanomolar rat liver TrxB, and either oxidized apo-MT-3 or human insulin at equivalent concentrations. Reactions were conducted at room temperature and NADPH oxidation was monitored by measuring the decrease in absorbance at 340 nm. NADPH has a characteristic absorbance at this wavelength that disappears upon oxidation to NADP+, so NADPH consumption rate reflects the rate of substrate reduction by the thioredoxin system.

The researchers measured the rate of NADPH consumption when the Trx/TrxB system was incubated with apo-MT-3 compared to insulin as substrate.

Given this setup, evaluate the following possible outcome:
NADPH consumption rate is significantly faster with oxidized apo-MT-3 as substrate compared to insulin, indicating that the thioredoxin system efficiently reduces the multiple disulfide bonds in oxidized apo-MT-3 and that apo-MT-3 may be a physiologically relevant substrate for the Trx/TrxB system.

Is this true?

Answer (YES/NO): YES